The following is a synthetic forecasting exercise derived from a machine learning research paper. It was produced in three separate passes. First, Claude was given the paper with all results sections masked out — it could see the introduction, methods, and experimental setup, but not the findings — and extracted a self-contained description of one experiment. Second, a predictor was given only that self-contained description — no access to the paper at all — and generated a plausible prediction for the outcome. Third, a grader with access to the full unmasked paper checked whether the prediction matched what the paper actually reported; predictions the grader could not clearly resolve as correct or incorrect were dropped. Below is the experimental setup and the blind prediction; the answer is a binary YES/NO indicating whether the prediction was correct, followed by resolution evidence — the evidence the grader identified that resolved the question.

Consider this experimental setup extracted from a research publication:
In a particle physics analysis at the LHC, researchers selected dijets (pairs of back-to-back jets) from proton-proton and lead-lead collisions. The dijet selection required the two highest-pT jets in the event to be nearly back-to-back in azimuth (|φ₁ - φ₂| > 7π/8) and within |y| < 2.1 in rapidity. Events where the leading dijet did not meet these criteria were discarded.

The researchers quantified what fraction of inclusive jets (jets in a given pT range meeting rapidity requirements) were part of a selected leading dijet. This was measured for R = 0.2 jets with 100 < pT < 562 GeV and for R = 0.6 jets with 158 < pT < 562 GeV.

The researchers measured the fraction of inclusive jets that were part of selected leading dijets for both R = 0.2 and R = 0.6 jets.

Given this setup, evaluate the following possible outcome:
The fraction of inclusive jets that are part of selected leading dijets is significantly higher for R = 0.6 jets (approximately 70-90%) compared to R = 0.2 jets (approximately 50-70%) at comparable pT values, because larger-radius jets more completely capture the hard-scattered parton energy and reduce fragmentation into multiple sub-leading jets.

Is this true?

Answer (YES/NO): NO